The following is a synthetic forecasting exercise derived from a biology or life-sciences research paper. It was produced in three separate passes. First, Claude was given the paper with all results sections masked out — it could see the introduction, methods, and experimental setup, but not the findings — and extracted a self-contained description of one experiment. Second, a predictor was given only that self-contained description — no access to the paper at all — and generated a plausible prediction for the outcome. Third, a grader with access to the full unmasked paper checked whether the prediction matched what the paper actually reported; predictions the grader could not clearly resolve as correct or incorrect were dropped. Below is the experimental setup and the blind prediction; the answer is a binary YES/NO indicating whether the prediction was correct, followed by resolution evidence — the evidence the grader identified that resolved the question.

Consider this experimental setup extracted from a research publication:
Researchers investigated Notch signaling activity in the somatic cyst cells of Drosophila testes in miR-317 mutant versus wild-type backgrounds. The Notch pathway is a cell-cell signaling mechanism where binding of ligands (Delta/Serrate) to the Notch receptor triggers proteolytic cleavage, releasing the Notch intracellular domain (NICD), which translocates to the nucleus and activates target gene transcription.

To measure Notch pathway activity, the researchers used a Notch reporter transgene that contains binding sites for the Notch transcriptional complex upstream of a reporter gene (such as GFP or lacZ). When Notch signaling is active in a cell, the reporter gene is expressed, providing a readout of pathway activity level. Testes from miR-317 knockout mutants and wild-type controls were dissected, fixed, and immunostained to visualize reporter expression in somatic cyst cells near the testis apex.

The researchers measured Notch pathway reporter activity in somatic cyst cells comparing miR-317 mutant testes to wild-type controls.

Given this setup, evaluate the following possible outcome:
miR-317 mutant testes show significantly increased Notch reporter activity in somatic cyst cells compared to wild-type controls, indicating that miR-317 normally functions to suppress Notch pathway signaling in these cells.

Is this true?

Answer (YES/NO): YES